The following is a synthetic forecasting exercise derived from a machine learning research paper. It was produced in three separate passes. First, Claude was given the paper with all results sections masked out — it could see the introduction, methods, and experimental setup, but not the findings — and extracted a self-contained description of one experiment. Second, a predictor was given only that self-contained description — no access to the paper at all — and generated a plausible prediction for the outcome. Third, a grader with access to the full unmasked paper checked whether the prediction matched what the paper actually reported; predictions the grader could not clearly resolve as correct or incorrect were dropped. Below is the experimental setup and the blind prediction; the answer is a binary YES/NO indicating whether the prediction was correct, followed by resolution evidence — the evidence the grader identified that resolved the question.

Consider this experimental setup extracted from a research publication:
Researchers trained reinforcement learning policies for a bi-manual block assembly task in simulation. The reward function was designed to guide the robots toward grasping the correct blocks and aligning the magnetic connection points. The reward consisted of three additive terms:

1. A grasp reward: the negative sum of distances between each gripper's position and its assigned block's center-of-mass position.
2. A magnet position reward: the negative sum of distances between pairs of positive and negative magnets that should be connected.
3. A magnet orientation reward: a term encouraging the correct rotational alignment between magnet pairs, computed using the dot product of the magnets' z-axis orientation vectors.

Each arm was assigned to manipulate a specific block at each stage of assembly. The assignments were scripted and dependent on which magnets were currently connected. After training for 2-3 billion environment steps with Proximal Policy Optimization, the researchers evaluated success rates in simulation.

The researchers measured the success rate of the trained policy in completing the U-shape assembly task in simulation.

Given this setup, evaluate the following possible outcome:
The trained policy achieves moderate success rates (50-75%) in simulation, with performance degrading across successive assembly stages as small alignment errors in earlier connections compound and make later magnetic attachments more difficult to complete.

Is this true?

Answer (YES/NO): NO